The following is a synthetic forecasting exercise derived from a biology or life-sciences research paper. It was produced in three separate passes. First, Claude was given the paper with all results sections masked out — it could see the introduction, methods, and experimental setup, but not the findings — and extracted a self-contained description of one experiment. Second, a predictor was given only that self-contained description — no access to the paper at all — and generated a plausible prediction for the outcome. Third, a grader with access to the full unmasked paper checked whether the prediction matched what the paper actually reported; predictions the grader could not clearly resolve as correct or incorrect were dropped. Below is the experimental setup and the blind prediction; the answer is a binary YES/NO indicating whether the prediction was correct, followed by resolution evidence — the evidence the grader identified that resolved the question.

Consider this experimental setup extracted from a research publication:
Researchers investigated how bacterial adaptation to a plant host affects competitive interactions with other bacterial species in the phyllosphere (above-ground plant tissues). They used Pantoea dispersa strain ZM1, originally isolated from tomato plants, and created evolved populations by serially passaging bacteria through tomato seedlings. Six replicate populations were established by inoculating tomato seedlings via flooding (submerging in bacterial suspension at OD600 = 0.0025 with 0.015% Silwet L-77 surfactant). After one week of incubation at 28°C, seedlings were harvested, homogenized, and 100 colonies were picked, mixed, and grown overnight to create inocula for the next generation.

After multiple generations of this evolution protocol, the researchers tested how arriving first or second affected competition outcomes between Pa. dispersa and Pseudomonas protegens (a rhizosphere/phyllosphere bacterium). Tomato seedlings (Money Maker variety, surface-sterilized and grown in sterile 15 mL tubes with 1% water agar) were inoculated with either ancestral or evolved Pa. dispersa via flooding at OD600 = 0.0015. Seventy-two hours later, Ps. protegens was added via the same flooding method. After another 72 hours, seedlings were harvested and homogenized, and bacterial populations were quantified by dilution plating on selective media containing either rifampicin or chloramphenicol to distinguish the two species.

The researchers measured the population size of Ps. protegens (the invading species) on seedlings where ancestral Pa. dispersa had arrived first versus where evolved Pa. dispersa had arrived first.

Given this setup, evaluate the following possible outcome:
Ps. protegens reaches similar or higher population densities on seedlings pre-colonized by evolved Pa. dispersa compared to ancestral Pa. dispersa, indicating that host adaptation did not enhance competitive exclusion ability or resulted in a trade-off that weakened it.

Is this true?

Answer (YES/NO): NO